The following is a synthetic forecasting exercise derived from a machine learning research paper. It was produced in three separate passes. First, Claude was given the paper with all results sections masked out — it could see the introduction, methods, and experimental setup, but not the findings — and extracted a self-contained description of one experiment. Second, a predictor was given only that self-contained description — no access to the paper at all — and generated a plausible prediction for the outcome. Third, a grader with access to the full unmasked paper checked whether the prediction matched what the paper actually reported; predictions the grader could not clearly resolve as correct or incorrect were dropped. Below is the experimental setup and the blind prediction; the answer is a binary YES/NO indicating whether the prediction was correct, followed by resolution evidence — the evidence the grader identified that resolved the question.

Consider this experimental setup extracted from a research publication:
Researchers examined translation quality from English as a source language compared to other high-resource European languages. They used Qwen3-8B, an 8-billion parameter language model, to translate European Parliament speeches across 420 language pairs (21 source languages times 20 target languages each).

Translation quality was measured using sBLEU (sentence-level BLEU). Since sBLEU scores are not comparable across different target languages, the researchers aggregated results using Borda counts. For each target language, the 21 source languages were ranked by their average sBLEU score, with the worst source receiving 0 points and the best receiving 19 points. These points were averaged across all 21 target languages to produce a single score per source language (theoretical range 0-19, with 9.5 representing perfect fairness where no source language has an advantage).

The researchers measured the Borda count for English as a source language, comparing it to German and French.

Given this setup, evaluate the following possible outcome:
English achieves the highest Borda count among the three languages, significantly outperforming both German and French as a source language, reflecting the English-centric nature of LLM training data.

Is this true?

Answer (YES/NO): YES